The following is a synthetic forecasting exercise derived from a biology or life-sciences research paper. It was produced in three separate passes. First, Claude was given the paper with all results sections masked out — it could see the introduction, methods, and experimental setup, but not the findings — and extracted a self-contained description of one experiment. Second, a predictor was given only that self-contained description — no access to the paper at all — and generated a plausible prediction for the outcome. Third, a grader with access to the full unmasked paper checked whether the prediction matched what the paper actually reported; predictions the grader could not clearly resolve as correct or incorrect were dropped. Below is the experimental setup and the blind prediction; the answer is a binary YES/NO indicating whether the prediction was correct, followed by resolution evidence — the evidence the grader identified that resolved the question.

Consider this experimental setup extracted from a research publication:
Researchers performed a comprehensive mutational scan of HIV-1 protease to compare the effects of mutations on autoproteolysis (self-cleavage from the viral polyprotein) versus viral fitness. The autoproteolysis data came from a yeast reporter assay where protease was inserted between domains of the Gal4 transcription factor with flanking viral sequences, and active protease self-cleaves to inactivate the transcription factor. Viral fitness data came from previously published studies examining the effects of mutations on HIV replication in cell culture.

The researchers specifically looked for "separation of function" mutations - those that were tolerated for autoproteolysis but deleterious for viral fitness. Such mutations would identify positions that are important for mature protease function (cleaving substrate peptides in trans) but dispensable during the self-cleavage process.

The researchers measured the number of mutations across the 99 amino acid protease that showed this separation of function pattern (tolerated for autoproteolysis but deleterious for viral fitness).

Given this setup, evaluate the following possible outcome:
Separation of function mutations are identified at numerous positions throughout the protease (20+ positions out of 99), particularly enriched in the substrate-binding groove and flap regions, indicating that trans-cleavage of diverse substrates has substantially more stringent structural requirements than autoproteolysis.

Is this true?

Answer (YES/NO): NO